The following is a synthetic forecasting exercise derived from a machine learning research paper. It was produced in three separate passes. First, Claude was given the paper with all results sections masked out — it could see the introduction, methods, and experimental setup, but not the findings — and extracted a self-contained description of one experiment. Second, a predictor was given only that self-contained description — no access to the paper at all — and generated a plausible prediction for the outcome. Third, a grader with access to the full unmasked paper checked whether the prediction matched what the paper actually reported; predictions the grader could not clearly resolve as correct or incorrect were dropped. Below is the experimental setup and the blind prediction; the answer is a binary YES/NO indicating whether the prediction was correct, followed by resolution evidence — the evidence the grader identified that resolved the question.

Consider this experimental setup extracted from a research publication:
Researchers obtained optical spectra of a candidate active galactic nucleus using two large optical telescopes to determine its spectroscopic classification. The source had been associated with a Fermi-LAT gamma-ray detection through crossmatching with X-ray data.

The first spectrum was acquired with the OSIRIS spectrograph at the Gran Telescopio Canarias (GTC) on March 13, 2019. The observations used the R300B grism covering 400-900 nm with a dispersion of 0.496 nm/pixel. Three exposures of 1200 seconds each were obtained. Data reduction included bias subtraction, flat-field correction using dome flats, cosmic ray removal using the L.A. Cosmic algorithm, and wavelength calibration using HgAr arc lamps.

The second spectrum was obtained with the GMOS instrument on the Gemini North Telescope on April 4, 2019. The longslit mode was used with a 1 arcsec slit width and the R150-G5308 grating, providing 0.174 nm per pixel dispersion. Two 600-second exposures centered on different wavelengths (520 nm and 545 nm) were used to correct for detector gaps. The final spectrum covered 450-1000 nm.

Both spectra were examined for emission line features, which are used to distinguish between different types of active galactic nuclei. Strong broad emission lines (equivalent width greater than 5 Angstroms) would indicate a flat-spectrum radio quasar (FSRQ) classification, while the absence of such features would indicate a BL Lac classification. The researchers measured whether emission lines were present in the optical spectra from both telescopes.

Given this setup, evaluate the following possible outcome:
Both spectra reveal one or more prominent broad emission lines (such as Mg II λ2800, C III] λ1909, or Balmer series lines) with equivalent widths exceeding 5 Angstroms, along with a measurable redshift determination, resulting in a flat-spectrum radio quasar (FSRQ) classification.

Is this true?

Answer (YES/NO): NO